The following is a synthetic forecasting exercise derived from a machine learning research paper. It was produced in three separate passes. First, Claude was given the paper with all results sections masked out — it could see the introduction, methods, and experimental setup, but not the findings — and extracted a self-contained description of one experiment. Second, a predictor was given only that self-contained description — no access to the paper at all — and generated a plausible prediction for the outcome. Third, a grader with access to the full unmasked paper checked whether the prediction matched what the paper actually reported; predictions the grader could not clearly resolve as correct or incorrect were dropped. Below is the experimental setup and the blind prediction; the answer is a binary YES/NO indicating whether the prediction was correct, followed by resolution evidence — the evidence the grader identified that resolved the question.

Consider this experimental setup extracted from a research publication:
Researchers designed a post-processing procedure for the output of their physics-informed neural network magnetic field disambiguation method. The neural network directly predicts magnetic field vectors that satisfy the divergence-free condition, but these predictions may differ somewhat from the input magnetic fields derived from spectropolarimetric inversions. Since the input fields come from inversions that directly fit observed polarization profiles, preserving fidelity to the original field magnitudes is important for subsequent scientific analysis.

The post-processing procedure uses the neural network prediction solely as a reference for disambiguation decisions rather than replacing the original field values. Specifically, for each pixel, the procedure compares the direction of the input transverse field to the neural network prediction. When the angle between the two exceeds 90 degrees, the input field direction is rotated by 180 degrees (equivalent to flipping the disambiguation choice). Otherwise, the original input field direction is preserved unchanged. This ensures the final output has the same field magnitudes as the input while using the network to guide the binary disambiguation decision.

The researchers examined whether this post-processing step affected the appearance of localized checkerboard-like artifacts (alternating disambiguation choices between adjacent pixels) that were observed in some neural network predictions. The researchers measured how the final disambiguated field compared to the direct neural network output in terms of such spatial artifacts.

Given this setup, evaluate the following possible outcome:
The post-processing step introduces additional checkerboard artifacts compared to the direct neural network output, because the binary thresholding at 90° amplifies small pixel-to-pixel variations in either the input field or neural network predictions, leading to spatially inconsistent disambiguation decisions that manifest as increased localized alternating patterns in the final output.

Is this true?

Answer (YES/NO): NO